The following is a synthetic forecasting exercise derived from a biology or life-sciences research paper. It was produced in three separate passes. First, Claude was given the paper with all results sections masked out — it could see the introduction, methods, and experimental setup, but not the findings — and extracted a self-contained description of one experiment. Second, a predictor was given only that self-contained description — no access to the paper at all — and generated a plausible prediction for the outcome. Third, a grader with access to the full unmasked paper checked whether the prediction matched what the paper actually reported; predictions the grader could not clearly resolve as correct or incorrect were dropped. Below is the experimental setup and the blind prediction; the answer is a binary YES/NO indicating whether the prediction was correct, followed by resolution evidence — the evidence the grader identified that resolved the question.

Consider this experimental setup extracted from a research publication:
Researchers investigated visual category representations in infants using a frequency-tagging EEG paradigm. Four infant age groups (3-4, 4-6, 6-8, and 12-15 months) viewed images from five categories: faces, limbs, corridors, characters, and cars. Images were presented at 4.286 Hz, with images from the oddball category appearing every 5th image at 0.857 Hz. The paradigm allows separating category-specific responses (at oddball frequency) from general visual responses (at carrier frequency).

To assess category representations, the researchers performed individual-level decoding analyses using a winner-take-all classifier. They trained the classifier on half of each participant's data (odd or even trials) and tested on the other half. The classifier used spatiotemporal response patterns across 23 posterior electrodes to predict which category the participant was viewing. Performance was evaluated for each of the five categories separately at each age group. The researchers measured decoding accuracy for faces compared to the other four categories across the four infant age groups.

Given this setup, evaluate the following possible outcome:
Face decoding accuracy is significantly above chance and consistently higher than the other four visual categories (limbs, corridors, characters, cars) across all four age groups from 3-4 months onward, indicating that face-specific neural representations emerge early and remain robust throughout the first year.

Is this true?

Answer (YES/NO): NO